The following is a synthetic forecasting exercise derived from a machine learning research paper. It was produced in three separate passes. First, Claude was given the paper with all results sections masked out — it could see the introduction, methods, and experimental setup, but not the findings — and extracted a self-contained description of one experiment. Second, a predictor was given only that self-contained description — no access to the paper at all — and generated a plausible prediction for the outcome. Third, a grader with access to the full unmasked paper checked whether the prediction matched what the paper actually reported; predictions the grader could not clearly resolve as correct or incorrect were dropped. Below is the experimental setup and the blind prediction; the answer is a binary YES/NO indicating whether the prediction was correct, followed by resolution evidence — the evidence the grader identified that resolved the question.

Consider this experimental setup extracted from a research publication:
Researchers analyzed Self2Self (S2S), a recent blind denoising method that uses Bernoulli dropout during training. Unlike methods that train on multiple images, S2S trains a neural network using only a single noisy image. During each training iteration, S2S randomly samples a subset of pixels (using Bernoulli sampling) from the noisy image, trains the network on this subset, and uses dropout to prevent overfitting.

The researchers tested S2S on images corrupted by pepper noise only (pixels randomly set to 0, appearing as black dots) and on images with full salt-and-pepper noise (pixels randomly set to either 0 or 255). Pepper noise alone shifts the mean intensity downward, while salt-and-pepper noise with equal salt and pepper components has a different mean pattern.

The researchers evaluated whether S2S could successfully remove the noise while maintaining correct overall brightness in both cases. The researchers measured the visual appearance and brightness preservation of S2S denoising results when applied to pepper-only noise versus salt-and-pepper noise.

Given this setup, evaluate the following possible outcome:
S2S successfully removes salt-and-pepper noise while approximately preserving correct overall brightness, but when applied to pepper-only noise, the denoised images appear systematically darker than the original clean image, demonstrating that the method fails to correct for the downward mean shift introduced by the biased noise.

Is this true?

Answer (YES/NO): NO